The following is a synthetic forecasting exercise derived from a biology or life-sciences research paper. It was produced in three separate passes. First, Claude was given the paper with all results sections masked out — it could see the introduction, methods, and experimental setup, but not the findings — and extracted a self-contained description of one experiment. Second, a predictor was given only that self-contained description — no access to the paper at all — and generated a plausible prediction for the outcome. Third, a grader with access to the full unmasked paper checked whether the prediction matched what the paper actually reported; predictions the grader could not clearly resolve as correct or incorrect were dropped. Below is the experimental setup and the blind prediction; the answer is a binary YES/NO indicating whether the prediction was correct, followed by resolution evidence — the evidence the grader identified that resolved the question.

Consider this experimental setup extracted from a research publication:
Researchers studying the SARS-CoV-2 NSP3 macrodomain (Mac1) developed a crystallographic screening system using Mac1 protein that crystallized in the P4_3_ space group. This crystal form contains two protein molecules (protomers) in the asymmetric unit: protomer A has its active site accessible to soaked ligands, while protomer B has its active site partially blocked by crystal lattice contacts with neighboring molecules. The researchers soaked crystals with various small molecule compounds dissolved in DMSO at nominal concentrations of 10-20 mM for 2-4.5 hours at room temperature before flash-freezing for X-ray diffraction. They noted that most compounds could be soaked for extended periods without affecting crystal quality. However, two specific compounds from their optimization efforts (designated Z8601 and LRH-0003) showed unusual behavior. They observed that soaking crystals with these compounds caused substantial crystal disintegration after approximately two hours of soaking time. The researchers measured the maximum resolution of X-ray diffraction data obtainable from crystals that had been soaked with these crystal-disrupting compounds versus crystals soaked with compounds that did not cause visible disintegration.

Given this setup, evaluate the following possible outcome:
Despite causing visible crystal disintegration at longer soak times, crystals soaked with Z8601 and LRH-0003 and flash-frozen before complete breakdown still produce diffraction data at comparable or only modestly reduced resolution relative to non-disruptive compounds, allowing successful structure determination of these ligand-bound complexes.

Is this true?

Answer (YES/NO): YES